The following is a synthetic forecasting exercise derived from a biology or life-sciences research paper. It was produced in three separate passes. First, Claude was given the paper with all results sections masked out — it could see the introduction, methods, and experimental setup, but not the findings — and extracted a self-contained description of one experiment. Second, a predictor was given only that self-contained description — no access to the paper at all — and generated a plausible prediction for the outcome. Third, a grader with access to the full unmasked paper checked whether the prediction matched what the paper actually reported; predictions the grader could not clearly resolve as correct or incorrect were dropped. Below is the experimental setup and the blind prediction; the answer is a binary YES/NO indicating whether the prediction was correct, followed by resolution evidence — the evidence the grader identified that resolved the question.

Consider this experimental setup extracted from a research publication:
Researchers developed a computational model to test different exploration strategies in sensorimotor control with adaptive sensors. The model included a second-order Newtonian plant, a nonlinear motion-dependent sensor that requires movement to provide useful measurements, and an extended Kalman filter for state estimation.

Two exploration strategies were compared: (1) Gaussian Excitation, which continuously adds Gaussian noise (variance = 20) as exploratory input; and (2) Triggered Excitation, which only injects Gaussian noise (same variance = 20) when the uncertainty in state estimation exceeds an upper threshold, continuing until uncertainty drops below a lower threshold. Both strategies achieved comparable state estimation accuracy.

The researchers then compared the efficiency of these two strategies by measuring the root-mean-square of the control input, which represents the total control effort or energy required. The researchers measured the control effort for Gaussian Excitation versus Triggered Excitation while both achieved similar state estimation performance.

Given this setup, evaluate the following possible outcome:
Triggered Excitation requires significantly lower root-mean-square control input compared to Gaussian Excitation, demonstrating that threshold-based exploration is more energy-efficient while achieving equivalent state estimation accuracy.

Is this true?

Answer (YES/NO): YES